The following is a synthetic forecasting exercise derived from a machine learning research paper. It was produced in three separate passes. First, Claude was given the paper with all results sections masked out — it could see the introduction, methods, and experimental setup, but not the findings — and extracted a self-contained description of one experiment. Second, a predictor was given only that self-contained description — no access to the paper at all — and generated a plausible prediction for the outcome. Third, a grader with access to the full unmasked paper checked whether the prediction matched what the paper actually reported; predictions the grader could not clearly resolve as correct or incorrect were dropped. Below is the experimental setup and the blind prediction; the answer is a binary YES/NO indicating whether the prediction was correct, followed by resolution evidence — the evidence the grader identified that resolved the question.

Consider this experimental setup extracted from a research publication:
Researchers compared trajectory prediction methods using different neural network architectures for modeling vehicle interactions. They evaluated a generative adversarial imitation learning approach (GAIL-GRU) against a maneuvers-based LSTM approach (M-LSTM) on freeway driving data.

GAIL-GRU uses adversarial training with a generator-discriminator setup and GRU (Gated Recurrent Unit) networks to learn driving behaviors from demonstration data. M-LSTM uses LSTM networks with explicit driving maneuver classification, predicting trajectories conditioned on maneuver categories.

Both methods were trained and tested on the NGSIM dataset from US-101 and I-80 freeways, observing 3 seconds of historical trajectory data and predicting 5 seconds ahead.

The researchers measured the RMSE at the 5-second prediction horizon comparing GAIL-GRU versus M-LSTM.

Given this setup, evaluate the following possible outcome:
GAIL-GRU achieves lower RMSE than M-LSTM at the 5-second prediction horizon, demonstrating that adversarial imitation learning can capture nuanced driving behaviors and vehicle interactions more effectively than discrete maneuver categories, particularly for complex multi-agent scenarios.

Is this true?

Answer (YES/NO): NO